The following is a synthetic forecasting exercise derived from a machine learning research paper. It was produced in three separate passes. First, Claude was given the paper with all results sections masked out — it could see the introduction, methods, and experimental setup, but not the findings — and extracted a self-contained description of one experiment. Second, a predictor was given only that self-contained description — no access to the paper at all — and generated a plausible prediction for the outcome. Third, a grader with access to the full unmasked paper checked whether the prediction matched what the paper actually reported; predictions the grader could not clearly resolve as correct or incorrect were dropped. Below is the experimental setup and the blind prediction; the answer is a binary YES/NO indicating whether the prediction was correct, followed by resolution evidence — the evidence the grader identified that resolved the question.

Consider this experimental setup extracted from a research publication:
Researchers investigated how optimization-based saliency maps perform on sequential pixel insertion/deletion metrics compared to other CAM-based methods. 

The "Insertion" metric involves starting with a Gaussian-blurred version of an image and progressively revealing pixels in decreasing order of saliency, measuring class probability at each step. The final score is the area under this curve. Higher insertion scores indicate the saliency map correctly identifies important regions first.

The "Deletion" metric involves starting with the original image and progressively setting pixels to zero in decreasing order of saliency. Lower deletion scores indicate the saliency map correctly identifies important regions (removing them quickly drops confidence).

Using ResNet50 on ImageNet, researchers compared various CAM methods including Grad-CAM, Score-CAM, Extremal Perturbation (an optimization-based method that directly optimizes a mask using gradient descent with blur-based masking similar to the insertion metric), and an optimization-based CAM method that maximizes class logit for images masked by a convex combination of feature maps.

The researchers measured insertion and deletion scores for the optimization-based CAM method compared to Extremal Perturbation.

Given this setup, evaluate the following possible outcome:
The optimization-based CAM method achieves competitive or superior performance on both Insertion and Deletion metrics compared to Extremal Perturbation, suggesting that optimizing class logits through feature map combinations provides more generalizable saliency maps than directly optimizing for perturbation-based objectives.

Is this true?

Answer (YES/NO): NO